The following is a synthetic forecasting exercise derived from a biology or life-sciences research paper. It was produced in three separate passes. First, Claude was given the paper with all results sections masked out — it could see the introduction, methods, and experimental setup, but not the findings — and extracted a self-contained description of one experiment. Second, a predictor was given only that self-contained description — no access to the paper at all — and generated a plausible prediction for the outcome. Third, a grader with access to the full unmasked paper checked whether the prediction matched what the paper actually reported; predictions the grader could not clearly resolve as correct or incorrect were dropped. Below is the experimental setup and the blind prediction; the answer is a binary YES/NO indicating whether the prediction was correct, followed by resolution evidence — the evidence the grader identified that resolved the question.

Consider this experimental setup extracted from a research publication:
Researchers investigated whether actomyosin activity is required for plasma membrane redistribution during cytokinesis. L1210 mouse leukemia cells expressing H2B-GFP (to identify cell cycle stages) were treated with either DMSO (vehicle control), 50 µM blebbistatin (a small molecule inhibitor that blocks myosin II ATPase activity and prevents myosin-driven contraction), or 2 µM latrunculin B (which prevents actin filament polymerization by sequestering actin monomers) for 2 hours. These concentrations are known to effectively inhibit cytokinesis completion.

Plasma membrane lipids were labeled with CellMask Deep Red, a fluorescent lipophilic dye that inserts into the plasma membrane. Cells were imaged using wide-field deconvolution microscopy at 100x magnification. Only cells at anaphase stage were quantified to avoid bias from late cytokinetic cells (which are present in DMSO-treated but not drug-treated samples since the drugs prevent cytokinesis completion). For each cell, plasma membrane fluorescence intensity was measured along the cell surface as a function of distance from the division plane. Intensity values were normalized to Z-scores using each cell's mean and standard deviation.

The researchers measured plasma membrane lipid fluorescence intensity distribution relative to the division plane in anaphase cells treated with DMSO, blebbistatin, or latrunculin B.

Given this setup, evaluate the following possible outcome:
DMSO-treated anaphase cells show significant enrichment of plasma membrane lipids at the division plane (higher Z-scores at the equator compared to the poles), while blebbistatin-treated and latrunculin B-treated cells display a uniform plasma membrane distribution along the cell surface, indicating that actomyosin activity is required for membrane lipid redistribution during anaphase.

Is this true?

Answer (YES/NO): YES